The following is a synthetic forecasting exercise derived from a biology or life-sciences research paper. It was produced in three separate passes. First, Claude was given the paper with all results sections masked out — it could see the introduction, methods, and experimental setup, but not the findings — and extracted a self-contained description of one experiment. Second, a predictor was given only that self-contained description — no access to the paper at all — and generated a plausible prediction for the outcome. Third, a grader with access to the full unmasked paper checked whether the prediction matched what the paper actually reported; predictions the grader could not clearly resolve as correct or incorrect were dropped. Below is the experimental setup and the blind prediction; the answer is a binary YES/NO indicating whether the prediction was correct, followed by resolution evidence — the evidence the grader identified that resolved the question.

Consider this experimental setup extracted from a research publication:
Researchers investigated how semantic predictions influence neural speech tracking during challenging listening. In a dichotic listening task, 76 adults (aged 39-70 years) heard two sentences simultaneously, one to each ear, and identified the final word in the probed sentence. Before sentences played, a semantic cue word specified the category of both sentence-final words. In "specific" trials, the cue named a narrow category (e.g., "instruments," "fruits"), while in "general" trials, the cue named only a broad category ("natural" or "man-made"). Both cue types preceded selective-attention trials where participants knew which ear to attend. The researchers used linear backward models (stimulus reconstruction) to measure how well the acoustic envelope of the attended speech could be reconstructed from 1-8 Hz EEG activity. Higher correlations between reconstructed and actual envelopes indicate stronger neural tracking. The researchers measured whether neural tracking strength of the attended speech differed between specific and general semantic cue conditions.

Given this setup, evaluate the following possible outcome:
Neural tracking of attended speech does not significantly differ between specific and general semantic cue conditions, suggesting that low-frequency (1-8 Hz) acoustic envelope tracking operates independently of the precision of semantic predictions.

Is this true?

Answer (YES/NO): YES